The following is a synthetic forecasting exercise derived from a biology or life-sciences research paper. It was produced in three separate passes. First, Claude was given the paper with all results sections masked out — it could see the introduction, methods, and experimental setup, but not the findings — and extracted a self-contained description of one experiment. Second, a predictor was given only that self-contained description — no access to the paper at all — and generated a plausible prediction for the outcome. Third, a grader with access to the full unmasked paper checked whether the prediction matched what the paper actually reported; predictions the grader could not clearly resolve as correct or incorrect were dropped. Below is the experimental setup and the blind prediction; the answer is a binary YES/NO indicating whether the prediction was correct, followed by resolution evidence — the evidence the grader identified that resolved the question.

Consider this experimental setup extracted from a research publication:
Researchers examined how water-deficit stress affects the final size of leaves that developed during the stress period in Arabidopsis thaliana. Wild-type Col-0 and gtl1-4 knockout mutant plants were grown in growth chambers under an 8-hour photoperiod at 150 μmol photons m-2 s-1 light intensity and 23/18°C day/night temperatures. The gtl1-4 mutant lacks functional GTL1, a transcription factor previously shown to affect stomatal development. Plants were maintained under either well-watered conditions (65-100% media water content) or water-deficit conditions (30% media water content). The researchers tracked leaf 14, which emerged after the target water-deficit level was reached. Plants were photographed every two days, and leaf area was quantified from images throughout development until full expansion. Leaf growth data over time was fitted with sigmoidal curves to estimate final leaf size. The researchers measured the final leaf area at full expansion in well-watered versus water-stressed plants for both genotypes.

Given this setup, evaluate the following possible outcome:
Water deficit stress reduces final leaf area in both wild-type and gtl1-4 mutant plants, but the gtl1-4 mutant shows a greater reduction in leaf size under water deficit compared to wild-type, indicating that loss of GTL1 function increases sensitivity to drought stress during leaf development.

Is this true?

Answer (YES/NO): NO